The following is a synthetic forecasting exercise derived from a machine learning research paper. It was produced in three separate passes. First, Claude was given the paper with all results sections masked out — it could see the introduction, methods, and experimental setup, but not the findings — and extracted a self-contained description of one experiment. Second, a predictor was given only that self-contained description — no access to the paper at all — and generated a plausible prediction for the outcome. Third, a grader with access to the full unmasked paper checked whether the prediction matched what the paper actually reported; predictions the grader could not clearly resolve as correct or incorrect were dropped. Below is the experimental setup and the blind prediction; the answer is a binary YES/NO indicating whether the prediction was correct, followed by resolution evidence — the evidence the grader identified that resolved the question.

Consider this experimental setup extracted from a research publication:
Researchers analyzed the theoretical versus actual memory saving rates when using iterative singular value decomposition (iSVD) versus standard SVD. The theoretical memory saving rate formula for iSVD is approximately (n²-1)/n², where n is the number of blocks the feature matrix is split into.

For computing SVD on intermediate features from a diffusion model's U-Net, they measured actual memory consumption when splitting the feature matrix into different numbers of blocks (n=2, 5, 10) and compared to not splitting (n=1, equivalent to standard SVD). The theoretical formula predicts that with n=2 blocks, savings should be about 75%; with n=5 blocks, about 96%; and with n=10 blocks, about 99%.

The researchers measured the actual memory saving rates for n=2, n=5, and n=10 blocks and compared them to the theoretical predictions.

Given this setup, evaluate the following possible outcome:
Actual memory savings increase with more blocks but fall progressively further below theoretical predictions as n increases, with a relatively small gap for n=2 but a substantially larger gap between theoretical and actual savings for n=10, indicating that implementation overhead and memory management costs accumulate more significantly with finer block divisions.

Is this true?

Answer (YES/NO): NO